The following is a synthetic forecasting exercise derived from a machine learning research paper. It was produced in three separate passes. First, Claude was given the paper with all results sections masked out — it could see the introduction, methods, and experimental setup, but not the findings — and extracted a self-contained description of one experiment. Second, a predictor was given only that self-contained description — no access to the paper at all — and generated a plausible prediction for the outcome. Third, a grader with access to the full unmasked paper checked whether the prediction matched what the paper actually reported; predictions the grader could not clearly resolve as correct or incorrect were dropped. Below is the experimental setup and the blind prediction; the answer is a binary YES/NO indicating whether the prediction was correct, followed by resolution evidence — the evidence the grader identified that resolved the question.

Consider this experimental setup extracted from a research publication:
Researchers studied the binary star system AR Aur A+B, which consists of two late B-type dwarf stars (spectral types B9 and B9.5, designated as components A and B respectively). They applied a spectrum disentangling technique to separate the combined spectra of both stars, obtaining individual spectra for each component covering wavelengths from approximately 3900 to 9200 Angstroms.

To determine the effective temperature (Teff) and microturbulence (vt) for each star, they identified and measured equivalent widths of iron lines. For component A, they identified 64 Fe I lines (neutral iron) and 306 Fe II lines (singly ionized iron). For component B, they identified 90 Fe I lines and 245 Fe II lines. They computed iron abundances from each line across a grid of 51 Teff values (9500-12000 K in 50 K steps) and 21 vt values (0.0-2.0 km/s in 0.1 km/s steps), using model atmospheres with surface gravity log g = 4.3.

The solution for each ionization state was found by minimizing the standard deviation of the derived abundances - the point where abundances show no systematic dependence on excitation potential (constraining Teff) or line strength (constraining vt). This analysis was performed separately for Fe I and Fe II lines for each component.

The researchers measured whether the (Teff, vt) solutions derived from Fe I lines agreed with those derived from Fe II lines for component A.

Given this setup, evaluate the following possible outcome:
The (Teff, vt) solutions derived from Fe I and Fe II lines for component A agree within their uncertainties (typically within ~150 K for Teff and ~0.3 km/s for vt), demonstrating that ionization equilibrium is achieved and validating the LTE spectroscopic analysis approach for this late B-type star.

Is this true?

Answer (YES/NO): YES